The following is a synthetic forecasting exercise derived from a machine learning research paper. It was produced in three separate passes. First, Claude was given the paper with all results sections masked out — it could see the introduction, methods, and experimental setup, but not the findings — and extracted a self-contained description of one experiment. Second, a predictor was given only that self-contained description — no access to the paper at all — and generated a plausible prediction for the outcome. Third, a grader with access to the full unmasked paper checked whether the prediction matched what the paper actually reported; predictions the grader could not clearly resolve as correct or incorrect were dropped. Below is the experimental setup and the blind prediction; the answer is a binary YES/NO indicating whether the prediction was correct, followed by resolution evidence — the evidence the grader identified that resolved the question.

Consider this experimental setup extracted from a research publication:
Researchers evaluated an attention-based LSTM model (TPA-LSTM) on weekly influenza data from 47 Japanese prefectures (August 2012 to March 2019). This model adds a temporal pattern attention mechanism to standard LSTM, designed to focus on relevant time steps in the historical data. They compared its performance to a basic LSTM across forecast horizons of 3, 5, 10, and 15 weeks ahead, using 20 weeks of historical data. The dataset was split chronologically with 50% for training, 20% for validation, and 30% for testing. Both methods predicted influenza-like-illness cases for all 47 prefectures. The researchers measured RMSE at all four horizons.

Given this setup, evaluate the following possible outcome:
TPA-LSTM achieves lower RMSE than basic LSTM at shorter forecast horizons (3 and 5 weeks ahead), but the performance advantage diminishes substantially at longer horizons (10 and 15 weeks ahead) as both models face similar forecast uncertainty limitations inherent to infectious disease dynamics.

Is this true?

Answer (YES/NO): NO